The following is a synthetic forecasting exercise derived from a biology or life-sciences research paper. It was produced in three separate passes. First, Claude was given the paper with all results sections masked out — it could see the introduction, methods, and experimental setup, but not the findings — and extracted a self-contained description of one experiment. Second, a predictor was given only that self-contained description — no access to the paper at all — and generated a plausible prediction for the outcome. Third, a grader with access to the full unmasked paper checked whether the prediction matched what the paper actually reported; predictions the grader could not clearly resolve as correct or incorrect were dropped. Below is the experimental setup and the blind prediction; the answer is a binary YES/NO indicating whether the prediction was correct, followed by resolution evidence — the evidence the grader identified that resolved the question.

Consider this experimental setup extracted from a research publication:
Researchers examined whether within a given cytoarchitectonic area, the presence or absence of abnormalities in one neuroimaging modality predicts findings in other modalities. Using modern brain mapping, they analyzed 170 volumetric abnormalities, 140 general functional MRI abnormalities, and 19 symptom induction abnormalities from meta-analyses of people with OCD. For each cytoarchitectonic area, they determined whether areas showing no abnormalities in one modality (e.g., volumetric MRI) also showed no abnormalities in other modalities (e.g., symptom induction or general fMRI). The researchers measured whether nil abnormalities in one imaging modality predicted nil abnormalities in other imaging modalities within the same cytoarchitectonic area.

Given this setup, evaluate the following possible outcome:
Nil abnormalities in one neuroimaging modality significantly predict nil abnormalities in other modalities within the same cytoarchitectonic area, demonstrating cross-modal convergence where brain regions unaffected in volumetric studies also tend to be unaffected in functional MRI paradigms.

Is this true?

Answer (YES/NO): YES